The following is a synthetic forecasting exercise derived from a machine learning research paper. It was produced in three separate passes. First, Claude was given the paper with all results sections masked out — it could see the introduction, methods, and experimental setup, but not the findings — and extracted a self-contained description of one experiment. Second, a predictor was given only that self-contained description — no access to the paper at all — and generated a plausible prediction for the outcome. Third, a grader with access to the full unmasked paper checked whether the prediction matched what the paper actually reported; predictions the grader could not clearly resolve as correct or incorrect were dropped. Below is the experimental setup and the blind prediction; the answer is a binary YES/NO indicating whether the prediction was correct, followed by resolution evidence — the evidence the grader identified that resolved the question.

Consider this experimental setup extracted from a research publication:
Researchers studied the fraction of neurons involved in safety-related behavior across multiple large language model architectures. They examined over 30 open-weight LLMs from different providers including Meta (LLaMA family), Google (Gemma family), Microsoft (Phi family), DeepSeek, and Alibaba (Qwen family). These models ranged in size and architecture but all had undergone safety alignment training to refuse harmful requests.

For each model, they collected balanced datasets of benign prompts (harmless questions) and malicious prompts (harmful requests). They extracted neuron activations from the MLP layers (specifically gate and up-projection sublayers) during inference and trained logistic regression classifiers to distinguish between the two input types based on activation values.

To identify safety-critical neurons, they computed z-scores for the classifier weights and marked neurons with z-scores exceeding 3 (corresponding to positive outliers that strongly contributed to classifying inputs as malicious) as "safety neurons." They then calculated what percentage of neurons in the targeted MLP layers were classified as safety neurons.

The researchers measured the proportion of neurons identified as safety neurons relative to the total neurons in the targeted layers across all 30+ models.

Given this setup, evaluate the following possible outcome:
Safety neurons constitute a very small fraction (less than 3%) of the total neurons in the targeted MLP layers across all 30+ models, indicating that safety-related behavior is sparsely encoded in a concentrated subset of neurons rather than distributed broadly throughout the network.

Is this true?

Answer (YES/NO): YES